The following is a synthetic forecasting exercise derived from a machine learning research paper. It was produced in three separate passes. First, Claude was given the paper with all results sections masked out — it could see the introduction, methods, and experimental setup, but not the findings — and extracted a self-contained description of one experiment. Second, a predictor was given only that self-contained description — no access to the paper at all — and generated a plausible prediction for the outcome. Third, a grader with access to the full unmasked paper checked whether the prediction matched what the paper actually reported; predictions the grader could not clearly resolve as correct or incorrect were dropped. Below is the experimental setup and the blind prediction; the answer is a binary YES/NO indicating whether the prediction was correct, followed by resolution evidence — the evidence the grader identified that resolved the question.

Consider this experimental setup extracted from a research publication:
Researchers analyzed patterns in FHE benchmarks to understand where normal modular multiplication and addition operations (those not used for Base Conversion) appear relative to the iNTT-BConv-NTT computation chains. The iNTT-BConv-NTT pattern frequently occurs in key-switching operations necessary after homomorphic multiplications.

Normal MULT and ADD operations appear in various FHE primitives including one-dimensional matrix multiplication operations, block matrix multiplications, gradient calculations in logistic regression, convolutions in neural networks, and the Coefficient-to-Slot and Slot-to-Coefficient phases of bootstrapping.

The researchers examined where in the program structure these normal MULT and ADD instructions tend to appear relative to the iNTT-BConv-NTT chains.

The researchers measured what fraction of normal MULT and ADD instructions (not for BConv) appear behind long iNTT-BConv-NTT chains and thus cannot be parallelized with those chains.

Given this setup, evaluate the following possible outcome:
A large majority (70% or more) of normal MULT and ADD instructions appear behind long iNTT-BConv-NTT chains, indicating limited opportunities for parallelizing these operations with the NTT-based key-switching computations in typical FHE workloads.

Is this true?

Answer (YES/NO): YES